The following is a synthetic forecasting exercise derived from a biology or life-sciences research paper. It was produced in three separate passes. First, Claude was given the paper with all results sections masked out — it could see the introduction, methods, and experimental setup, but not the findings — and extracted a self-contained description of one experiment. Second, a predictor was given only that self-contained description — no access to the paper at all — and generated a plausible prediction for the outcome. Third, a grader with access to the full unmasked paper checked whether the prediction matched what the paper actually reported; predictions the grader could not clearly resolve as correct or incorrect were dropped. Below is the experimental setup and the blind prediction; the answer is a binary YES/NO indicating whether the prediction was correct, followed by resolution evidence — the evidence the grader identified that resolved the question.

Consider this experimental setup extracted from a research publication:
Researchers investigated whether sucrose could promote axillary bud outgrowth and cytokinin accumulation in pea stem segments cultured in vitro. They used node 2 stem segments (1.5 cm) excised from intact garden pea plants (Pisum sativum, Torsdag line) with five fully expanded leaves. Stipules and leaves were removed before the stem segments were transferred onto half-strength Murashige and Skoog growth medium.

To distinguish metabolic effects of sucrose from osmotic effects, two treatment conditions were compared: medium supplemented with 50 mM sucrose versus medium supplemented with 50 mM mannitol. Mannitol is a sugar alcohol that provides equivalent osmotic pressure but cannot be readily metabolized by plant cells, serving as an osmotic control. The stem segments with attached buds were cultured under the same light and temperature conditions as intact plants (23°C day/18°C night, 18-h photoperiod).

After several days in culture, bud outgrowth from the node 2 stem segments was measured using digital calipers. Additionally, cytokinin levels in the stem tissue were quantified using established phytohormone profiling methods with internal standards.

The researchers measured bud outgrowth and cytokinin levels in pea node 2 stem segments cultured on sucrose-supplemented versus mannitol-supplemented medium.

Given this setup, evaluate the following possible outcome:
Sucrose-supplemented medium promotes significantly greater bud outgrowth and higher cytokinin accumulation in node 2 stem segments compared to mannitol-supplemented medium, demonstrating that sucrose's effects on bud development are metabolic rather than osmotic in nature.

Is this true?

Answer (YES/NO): YES